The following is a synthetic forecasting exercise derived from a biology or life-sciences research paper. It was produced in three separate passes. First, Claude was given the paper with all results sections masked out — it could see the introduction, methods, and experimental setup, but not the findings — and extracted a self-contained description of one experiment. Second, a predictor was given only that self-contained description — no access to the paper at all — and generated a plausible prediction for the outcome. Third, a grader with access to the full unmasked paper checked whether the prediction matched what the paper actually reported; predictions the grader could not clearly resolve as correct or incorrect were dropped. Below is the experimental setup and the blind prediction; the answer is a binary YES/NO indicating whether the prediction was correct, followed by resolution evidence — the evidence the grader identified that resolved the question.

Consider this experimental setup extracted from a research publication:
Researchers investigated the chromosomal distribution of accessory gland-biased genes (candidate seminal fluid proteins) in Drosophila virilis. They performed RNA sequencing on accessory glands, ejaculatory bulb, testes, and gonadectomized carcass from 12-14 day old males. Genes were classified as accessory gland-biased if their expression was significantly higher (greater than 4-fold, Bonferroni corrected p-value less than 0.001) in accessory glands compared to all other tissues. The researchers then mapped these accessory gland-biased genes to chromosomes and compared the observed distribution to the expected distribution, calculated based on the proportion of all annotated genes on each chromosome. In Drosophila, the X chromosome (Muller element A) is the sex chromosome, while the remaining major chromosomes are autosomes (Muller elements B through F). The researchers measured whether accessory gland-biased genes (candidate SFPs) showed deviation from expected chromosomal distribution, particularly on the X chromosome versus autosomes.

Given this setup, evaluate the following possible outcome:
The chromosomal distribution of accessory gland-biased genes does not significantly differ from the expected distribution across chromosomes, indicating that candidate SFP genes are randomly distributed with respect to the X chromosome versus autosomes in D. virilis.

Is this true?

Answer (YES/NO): NO